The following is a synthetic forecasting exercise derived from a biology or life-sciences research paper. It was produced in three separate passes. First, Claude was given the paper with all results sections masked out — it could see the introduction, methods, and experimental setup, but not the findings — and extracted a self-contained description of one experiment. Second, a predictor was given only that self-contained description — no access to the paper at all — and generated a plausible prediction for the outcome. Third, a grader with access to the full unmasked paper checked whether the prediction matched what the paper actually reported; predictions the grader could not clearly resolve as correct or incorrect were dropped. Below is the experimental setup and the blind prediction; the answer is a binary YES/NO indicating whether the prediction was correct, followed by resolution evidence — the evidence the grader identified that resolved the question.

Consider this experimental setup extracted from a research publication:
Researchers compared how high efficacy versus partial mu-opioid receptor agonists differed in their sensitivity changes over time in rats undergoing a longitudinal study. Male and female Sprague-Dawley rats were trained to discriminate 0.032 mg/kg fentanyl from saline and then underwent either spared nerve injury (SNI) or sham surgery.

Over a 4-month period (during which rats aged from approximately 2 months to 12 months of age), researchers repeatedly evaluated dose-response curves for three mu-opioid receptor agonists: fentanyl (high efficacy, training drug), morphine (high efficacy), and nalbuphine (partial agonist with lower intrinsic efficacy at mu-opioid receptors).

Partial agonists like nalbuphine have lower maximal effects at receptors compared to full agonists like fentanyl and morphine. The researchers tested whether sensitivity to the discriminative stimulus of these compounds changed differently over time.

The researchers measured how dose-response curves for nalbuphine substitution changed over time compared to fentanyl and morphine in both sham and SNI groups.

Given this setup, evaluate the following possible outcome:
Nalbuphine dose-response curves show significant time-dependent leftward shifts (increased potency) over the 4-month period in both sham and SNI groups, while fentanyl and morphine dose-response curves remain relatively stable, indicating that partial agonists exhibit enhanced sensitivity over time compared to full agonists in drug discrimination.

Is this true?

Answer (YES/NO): YES